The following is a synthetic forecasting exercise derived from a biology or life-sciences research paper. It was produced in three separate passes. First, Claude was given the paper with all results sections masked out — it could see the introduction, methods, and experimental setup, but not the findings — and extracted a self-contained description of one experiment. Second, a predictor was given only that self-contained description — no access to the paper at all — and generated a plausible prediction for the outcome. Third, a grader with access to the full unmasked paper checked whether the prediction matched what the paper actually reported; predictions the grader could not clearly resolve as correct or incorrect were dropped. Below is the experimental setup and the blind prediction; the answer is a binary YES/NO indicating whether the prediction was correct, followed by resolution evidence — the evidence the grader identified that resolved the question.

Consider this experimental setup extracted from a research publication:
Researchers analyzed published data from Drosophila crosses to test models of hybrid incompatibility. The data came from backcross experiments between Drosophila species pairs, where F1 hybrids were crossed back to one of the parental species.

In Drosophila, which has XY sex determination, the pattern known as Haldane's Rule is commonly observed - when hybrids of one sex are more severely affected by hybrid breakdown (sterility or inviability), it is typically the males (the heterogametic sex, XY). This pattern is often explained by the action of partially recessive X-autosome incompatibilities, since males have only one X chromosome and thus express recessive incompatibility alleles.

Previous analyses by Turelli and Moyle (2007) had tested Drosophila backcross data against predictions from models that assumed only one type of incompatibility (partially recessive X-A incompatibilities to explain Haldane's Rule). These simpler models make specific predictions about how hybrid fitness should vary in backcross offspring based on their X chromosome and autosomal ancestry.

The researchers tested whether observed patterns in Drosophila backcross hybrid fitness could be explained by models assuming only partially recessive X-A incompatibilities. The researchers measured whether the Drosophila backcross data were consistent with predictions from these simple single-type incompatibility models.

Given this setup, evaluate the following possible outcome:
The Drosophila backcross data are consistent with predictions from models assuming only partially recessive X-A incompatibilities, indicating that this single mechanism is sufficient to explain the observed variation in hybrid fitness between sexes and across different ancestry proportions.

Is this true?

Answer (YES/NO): NO